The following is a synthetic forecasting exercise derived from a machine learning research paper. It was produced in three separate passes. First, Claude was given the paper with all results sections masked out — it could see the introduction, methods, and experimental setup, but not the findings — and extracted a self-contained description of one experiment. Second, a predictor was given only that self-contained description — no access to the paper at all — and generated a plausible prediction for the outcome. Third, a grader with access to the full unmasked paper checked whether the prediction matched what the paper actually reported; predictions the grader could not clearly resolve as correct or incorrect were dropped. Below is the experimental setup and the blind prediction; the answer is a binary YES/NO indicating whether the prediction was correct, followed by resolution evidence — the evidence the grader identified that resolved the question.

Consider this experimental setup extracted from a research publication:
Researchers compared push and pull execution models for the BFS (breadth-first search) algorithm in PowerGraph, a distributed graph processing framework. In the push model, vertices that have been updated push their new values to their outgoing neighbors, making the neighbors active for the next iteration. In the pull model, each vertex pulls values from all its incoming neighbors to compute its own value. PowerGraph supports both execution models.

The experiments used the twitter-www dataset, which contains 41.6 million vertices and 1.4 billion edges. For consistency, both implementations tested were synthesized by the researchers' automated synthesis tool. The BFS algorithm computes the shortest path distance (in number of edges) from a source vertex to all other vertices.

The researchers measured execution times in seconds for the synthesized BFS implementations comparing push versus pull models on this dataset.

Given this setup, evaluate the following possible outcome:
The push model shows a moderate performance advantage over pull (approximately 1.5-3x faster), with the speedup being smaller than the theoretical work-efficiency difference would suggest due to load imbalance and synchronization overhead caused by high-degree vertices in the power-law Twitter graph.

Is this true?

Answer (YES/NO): YES